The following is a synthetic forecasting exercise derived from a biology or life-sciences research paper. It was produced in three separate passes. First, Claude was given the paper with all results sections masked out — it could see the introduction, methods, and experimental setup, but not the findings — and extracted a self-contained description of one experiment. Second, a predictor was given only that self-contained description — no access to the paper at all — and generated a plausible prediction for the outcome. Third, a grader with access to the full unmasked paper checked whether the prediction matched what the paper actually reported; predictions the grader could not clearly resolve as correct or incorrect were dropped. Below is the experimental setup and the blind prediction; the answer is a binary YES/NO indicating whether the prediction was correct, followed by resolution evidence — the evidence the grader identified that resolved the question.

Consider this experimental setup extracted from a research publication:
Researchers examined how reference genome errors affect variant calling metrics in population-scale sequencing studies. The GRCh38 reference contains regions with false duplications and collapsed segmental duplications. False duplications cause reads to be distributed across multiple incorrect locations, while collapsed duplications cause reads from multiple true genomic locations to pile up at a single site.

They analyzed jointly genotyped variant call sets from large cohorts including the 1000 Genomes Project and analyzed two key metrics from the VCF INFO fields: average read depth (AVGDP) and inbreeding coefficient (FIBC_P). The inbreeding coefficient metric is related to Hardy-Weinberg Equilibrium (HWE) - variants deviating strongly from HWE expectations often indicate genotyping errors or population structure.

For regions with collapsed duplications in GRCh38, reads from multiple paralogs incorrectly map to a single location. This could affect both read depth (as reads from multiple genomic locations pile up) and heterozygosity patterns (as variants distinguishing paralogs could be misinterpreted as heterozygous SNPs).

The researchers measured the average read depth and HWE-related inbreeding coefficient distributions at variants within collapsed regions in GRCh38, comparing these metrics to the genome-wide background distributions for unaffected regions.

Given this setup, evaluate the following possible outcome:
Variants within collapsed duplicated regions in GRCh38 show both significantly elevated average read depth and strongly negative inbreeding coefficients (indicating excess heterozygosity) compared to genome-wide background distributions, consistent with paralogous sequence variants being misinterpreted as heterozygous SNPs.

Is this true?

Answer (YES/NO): YES